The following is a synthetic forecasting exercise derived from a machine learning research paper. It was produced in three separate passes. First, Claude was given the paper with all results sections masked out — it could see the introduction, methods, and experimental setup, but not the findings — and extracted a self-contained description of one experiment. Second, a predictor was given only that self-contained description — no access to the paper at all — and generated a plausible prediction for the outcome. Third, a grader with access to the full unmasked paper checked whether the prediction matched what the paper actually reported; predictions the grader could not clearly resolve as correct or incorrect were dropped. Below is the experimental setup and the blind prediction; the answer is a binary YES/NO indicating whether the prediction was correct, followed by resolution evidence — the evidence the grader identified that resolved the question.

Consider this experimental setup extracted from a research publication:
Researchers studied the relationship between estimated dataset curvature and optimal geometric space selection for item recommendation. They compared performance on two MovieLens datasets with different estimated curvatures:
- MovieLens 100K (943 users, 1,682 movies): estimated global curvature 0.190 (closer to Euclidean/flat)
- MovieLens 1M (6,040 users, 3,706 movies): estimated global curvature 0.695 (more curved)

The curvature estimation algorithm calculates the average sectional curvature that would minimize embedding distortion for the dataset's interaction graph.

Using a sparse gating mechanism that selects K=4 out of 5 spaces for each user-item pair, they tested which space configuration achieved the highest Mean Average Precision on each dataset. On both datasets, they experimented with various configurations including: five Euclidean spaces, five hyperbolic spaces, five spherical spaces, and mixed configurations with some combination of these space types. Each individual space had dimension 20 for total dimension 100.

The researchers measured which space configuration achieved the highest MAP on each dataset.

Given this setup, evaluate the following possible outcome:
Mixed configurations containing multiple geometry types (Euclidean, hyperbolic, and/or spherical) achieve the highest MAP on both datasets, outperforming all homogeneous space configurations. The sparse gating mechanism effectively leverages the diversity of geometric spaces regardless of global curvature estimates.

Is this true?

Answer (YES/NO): NO